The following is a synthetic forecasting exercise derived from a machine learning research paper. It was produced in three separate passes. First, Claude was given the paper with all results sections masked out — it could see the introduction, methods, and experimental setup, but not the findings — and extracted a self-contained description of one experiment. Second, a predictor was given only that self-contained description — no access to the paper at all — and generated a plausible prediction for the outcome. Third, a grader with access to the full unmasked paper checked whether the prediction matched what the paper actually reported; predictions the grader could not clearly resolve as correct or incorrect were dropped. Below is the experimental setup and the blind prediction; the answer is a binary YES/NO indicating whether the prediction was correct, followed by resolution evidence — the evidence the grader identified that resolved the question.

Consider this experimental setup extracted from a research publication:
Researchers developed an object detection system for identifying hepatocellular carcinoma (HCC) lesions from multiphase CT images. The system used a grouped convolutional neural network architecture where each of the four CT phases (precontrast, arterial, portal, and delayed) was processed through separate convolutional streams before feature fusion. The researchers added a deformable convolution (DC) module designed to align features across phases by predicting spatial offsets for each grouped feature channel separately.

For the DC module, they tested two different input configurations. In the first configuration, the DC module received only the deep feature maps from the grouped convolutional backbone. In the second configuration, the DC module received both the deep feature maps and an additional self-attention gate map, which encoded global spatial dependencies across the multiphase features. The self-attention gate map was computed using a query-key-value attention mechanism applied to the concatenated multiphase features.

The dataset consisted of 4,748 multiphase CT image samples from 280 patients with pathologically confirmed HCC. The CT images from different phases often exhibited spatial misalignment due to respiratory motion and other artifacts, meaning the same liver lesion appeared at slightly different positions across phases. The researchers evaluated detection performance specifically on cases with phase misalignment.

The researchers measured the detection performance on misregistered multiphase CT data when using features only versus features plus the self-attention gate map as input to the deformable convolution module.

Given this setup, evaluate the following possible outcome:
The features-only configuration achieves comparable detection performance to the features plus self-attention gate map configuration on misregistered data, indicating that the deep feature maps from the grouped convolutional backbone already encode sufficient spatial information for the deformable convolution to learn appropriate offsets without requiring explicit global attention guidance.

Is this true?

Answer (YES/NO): NO